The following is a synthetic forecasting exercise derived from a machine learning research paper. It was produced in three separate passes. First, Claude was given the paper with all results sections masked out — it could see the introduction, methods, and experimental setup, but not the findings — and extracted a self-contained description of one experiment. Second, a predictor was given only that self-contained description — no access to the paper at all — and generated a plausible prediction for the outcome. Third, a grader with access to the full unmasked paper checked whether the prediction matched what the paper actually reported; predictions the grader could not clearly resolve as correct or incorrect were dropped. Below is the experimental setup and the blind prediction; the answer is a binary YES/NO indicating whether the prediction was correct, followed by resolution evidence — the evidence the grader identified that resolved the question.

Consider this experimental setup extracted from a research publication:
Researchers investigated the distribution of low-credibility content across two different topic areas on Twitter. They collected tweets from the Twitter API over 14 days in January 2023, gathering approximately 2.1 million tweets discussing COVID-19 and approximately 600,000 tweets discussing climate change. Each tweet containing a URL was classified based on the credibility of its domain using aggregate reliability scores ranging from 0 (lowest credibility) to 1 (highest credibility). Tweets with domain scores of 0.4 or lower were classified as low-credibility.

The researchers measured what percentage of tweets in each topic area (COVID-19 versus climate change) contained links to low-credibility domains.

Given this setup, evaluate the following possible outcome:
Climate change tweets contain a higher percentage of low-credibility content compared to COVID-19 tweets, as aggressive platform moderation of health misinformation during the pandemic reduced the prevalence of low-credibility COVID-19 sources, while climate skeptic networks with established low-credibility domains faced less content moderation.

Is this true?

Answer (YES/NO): NO